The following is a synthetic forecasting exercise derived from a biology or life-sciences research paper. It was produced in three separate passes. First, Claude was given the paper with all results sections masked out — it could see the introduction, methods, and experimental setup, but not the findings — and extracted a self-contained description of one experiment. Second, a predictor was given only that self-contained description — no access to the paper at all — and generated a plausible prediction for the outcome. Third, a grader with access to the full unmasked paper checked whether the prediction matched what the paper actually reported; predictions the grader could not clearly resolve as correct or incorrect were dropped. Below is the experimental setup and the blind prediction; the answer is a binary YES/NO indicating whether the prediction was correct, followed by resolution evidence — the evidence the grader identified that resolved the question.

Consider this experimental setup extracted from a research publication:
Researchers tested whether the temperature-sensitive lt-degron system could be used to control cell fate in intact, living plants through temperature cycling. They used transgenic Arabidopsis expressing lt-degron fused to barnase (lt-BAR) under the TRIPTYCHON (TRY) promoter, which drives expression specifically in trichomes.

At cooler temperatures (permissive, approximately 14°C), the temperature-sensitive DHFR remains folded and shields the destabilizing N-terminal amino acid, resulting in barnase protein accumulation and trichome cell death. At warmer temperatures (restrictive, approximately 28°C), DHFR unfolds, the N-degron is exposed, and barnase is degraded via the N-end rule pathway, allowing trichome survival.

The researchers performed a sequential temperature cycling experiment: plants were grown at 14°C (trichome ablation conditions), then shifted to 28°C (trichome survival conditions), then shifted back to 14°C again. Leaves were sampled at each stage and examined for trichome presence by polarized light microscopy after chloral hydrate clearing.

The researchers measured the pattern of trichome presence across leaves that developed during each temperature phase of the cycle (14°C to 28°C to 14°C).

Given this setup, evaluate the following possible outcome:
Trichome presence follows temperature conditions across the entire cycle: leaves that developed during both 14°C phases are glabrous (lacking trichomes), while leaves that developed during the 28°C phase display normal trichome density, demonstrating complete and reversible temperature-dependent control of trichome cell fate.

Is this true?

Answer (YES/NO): YES